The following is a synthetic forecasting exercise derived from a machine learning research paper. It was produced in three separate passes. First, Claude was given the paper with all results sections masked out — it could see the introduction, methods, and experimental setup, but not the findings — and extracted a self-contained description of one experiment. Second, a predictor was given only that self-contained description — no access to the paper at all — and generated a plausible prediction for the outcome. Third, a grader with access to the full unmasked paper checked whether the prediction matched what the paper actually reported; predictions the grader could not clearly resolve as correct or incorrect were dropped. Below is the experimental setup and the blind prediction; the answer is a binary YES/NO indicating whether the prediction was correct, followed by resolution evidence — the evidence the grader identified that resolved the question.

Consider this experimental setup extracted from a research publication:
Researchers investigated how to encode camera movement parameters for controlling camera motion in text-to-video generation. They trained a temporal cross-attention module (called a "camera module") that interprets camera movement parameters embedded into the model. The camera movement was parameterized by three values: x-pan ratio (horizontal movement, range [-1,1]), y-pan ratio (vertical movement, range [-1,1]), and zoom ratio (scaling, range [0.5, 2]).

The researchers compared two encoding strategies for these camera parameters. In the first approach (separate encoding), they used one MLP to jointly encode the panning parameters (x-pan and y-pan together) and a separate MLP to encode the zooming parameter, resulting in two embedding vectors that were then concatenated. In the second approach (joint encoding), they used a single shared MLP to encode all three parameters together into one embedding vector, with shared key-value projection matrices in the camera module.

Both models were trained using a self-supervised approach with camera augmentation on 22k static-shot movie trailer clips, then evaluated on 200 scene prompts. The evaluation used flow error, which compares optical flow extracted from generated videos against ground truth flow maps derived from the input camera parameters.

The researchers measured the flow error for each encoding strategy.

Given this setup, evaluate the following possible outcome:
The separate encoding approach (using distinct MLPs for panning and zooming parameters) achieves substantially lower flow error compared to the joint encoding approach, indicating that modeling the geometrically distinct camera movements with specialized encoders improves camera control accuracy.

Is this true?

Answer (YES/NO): YES